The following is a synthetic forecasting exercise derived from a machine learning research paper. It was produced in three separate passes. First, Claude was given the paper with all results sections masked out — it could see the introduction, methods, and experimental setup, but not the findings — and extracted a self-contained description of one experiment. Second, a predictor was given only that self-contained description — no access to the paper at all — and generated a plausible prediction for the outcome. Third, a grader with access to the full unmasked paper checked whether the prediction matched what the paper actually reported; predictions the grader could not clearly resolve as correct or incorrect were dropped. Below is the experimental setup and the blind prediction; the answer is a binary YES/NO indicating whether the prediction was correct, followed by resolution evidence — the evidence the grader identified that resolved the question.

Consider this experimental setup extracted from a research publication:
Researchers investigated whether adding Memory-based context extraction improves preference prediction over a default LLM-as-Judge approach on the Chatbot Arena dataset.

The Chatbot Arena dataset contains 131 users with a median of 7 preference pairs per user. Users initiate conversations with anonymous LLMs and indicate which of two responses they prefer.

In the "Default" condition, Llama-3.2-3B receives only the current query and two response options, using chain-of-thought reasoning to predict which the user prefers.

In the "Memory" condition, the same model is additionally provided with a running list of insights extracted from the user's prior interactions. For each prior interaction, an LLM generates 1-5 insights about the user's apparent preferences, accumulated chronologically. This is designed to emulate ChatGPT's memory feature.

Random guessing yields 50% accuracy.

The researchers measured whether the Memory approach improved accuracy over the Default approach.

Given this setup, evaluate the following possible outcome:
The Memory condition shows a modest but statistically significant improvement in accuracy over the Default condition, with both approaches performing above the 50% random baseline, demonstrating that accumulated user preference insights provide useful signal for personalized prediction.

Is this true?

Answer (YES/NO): NO